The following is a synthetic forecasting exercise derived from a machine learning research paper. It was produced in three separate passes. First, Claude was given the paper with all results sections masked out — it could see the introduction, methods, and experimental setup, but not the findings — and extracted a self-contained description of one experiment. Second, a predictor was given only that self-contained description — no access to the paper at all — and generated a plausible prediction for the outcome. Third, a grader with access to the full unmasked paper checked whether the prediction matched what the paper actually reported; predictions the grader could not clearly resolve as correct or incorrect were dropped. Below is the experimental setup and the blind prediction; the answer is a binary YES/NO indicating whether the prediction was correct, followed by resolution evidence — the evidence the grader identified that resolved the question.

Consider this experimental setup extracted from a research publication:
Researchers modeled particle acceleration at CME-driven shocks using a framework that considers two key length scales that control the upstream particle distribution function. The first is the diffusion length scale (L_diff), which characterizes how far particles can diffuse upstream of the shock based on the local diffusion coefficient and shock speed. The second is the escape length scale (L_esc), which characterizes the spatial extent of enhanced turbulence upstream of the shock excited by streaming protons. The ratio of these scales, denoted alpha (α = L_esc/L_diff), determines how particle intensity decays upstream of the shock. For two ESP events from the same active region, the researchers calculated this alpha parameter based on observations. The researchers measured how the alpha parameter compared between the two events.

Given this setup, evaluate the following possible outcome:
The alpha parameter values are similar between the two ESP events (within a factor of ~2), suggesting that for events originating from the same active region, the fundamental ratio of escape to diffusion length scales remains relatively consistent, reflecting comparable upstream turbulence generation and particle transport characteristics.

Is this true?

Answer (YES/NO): NO